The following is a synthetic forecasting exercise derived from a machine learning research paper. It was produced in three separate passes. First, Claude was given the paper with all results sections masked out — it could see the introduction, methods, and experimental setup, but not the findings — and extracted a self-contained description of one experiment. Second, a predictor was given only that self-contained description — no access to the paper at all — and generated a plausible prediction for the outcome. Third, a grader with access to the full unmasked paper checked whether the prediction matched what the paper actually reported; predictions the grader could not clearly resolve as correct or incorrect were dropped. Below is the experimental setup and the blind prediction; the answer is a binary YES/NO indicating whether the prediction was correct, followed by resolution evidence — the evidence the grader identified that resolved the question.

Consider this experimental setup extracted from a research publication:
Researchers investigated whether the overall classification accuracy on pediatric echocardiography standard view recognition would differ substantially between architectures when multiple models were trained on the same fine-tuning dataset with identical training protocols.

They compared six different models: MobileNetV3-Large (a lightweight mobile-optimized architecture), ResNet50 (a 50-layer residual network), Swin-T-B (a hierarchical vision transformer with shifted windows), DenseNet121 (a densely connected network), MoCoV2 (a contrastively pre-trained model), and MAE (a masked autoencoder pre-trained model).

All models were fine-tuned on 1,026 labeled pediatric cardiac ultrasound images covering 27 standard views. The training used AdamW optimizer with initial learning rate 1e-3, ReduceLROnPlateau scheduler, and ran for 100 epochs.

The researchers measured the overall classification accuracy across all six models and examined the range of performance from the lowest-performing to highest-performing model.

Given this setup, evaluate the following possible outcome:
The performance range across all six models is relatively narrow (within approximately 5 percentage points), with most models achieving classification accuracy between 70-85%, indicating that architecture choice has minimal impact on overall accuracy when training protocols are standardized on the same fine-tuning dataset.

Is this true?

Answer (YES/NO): NO